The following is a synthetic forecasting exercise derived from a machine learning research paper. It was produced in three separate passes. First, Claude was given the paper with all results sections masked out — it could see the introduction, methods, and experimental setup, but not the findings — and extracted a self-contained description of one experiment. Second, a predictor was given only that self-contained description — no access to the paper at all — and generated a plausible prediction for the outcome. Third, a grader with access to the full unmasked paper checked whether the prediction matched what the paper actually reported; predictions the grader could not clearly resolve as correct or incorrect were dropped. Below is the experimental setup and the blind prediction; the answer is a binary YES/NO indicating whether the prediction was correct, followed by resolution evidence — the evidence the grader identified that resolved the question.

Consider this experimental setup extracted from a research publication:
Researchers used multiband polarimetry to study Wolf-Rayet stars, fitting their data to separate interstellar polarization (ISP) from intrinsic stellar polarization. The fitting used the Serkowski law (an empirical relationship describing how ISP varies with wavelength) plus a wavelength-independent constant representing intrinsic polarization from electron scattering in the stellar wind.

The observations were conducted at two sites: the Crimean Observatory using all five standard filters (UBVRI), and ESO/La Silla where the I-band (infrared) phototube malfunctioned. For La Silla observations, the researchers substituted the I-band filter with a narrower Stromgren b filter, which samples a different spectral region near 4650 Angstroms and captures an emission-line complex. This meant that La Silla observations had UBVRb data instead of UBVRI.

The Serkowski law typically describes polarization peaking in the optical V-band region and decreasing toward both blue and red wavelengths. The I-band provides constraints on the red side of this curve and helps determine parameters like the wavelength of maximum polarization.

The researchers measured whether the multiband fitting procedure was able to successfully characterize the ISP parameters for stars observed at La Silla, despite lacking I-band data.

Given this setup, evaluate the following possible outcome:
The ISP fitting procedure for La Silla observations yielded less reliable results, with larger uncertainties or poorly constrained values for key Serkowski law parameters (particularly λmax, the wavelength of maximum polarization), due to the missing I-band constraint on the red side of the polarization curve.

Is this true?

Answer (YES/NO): NO